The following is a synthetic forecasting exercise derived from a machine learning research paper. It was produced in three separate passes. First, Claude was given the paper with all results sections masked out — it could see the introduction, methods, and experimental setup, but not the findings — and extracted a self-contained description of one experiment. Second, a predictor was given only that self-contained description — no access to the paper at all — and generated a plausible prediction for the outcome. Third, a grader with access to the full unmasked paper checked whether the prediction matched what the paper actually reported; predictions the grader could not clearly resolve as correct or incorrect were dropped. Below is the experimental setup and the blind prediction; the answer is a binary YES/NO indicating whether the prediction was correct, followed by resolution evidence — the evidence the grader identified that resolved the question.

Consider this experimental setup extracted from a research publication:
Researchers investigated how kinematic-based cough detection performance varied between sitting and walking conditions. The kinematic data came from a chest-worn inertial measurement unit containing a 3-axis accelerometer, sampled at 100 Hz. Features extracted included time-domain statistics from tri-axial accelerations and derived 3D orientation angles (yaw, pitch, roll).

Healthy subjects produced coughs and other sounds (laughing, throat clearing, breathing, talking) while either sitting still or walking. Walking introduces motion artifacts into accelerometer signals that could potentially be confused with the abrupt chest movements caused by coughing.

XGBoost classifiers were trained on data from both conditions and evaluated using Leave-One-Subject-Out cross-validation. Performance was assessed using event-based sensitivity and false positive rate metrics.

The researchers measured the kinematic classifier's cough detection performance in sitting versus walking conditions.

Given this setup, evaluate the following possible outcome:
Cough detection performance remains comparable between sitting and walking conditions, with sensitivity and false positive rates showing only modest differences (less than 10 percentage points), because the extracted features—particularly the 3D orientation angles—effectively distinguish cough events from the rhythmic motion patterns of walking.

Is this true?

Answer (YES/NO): NO